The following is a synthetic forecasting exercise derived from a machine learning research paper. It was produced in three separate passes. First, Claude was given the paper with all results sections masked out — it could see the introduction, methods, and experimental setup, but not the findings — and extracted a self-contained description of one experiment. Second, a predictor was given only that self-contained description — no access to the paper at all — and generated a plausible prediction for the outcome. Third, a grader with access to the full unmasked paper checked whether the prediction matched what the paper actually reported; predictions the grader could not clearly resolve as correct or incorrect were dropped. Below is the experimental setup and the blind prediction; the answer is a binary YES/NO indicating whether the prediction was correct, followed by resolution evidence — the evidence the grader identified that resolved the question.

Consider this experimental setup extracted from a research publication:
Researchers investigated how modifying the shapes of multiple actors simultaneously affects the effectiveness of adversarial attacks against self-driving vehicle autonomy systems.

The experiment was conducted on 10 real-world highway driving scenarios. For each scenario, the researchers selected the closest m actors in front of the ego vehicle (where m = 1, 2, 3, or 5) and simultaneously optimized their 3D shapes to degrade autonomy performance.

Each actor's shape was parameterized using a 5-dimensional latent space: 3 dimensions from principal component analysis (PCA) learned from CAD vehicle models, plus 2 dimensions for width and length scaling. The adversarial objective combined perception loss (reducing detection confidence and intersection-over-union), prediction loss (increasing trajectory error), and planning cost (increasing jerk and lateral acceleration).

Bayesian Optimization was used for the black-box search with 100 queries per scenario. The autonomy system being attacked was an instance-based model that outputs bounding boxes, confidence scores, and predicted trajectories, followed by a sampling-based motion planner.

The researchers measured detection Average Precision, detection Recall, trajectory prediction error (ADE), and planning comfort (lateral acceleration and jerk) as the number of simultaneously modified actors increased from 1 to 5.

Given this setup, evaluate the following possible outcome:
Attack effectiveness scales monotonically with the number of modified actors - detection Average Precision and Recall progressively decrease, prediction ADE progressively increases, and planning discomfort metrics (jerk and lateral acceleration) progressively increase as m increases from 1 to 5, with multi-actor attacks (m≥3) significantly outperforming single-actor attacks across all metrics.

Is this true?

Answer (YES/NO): NO